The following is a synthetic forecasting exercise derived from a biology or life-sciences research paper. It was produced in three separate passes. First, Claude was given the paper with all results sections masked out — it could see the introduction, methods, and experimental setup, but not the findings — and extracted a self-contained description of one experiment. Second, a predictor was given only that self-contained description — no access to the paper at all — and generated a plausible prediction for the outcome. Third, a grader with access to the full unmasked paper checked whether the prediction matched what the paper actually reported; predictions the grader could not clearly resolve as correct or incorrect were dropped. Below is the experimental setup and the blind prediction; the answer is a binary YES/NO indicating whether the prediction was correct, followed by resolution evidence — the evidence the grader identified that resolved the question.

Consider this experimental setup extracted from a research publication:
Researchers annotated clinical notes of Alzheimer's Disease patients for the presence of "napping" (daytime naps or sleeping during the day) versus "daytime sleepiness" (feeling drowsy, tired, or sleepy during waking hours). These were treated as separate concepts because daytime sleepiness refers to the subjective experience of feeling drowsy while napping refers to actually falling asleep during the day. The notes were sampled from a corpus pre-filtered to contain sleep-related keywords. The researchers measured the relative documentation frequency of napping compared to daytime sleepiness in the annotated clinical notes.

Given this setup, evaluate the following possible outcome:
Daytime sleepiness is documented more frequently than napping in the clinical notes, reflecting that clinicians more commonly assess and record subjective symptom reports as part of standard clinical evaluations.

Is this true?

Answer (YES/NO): YES